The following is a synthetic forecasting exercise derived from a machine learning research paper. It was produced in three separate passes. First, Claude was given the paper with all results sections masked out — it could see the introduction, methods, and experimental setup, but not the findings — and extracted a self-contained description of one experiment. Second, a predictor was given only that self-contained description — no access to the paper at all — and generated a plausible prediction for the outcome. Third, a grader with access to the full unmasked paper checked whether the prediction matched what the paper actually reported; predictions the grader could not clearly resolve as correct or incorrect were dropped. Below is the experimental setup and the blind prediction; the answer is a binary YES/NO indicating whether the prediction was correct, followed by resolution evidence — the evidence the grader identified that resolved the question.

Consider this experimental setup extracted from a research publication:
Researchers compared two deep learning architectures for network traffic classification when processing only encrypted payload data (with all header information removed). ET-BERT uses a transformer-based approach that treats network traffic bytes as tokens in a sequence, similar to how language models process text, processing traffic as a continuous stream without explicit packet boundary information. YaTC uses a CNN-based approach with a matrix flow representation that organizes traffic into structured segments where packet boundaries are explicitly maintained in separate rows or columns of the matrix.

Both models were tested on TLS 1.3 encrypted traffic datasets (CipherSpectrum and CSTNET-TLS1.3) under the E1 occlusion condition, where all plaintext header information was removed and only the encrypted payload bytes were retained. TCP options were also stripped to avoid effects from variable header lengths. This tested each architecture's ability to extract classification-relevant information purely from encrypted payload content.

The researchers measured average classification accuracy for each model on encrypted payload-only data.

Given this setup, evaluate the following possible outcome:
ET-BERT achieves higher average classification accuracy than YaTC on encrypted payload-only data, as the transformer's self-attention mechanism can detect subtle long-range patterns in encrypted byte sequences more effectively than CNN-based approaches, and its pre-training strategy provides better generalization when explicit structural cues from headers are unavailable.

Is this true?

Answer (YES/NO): NO